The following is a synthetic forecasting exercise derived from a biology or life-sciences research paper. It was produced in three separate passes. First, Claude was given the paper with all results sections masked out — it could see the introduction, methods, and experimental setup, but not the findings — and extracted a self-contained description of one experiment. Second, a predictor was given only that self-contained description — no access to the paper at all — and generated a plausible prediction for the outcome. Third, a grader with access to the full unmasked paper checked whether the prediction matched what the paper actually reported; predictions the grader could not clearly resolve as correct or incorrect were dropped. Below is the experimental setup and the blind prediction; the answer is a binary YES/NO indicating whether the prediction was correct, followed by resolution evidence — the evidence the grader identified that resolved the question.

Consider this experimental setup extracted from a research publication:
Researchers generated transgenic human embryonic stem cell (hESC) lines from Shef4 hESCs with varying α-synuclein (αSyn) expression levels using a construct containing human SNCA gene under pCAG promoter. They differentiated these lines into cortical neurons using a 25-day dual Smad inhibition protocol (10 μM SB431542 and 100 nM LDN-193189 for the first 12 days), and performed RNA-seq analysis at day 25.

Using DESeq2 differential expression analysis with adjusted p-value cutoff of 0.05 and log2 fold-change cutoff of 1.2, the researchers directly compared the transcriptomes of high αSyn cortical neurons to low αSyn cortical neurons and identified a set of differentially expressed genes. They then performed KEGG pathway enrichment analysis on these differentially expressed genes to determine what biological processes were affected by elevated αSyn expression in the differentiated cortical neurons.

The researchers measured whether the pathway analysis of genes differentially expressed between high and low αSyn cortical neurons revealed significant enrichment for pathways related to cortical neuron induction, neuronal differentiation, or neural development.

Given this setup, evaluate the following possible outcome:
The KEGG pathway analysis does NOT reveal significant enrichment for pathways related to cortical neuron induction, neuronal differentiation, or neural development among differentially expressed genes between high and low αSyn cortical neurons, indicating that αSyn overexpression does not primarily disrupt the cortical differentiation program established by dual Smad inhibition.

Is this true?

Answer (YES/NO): YES